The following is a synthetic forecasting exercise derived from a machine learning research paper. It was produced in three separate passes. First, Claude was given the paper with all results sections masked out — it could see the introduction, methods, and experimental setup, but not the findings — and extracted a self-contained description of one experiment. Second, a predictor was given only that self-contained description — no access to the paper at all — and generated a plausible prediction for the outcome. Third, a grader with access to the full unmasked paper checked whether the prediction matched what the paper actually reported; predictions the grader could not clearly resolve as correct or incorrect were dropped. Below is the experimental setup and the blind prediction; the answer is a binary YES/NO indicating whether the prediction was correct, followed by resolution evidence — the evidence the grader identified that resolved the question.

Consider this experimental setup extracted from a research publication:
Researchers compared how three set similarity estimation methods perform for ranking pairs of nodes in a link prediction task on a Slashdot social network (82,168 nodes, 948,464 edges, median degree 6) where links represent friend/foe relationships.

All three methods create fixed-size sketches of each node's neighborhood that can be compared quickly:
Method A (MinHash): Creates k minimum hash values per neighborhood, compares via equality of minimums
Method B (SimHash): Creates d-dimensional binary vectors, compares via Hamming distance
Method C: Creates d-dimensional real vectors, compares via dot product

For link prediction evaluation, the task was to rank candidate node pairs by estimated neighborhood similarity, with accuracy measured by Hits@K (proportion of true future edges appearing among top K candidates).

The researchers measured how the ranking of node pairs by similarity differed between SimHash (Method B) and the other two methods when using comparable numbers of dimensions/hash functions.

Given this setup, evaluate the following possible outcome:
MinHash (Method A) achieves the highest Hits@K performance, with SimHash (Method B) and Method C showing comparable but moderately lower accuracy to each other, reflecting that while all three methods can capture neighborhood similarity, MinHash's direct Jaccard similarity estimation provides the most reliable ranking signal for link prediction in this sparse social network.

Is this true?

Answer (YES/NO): NO